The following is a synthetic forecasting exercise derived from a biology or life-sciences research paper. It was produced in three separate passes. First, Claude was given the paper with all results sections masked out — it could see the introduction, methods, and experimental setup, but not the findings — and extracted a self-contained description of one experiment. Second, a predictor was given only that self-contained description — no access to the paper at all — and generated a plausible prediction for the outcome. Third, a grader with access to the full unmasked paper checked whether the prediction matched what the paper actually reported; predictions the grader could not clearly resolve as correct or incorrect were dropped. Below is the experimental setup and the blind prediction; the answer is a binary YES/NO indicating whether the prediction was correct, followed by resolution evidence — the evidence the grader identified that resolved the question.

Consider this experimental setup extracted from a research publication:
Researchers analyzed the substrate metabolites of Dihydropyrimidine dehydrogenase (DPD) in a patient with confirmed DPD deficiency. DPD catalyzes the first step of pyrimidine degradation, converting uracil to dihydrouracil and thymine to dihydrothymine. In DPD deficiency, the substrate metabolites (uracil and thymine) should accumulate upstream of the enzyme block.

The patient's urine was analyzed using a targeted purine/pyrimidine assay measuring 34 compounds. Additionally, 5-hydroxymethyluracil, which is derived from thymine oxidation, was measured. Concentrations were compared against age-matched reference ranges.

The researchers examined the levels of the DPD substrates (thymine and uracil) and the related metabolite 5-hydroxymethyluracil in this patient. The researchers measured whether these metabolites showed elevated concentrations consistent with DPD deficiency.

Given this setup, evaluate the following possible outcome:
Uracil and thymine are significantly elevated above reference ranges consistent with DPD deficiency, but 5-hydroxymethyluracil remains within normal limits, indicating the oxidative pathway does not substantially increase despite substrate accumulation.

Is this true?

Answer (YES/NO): NO